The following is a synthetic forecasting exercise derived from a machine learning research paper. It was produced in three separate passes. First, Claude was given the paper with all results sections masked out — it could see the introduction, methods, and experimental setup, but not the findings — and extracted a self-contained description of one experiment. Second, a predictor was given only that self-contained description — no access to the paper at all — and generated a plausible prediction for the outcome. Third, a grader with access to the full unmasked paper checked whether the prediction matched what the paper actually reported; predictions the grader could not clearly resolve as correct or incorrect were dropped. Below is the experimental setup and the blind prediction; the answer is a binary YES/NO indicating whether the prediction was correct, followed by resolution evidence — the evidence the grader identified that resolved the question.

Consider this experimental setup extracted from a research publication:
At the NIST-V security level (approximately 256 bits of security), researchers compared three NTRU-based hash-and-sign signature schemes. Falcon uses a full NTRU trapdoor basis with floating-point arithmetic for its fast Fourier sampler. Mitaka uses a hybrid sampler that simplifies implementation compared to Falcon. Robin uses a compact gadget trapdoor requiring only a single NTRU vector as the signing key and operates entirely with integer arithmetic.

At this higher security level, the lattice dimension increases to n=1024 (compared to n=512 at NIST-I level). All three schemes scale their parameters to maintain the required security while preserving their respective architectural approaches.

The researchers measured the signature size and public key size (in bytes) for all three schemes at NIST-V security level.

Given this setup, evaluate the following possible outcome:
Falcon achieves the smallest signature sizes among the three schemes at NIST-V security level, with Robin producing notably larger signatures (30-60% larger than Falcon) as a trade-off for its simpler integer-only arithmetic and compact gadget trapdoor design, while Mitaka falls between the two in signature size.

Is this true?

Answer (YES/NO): YES